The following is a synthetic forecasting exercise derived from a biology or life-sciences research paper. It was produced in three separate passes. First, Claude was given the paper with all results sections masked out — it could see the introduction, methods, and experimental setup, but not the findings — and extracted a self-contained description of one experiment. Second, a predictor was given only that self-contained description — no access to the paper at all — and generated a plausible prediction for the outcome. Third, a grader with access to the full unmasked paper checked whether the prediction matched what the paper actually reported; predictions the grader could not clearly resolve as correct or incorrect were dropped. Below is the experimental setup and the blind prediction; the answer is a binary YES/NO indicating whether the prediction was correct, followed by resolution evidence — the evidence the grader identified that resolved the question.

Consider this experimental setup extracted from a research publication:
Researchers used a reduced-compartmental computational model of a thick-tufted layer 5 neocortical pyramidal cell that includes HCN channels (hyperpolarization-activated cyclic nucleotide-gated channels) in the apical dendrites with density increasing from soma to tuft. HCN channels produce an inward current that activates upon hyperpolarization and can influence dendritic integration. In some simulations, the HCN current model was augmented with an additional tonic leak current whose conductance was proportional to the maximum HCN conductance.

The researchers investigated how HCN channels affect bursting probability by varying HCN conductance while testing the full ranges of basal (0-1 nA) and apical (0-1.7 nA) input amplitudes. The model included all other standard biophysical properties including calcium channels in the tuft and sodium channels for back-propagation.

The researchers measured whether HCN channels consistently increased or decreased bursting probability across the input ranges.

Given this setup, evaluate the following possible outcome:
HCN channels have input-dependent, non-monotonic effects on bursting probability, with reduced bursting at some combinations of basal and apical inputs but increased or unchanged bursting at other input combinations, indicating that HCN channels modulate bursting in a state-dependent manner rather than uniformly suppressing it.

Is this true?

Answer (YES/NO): NO